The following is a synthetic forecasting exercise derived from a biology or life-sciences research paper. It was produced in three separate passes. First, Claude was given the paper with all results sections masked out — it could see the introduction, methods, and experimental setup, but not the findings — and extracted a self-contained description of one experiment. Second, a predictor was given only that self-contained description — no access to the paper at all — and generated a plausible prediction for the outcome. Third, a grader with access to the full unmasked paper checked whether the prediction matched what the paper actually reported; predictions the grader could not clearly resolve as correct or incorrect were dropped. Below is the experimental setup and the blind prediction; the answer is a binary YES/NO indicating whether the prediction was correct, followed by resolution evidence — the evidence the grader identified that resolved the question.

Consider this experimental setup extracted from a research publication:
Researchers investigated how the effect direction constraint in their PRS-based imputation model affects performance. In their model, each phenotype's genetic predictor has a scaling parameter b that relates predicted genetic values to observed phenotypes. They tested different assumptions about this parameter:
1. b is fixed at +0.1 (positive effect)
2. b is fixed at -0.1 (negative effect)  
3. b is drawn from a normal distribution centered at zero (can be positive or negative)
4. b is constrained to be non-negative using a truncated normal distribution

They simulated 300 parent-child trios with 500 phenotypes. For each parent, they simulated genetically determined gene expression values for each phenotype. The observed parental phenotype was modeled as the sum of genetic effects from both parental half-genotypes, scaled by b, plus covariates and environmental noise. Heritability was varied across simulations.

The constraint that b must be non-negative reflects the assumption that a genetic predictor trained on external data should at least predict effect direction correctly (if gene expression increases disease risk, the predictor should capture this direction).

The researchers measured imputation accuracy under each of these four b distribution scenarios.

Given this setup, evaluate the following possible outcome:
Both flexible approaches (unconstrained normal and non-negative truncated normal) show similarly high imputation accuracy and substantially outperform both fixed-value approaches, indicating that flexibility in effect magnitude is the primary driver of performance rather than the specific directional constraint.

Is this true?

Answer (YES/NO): NO